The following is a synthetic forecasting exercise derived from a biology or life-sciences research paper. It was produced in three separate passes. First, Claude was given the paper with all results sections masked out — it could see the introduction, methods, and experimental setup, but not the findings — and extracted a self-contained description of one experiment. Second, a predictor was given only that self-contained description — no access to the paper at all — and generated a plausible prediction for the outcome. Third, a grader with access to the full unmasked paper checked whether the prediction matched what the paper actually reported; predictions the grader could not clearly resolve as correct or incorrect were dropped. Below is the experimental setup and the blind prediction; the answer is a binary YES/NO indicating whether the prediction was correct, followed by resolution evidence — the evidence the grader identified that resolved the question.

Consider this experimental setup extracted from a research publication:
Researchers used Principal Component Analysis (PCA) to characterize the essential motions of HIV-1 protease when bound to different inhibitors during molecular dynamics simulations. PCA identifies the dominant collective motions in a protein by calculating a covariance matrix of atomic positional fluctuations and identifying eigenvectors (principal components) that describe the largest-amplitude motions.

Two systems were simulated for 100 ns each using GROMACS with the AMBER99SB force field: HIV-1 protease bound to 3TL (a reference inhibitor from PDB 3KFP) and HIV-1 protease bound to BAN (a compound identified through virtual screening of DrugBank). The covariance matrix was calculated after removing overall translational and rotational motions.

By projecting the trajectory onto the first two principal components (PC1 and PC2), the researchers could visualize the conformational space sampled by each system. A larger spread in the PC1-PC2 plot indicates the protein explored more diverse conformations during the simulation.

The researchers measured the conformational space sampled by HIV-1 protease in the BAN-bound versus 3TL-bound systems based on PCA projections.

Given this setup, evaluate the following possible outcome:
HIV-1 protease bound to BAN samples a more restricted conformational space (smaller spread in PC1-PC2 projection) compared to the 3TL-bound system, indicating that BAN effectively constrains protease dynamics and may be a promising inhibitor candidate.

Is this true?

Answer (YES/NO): NO